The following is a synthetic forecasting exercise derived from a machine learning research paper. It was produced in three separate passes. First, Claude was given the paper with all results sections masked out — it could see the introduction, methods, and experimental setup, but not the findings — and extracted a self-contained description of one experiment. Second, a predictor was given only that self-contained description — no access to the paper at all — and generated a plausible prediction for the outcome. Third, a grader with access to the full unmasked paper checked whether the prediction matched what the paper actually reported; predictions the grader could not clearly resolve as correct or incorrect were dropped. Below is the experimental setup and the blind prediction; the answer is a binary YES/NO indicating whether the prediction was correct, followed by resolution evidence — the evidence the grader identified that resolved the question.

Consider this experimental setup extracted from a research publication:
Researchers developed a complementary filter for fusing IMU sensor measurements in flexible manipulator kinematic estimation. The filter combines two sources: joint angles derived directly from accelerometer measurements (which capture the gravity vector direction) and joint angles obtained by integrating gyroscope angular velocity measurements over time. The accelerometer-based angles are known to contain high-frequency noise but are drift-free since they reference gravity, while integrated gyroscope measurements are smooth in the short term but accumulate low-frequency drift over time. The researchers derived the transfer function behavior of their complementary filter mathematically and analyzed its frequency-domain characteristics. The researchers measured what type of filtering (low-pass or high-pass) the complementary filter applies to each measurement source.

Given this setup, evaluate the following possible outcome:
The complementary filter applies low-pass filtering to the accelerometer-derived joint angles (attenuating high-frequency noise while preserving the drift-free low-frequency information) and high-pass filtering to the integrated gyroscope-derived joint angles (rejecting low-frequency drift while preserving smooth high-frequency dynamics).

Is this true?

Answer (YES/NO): YES